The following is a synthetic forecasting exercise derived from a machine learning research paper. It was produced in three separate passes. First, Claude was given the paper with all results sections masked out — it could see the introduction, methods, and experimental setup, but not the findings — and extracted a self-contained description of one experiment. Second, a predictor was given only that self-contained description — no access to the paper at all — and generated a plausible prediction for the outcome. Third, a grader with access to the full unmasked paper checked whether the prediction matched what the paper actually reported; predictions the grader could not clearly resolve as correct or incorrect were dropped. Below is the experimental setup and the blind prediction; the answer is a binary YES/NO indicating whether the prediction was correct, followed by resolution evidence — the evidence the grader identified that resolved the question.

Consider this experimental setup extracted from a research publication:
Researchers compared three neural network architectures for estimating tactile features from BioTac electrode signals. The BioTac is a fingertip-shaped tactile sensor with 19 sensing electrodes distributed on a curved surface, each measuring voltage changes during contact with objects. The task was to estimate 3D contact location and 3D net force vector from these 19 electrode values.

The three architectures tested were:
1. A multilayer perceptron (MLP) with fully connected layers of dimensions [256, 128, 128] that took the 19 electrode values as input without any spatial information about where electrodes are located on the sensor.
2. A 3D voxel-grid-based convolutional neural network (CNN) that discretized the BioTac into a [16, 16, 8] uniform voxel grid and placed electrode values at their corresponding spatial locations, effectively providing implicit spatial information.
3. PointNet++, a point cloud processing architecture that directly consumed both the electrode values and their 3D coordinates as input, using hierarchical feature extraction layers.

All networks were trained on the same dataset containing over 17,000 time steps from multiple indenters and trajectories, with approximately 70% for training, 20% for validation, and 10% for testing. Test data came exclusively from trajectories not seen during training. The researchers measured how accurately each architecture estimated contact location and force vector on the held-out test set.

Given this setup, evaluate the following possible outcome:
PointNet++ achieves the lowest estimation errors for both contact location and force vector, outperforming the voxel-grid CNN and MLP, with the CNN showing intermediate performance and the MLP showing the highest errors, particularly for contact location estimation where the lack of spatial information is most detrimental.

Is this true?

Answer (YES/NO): NO